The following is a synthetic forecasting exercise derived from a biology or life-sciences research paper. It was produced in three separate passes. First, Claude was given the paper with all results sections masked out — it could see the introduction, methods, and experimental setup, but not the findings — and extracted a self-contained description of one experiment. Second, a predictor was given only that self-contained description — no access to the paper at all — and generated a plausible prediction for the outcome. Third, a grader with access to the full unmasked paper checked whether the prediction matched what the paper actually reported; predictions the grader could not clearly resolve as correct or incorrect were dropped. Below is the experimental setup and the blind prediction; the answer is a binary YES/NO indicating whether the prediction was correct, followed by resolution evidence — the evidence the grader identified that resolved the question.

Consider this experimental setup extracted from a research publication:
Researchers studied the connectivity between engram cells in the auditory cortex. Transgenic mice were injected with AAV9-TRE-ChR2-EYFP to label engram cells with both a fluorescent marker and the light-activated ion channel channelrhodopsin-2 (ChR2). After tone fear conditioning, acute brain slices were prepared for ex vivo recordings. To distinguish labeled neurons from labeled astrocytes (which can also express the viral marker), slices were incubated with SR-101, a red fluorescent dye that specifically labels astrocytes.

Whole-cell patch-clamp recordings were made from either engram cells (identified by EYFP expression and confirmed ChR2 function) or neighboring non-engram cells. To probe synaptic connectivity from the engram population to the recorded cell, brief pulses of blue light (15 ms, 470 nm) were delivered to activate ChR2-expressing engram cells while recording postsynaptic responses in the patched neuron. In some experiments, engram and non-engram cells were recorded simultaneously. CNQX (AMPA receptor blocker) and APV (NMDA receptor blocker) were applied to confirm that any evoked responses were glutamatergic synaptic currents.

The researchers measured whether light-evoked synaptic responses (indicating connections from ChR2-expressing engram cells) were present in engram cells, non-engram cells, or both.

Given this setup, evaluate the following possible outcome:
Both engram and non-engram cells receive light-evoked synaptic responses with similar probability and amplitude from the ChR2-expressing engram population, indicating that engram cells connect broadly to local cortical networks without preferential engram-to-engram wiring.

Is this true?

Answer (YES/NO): NO